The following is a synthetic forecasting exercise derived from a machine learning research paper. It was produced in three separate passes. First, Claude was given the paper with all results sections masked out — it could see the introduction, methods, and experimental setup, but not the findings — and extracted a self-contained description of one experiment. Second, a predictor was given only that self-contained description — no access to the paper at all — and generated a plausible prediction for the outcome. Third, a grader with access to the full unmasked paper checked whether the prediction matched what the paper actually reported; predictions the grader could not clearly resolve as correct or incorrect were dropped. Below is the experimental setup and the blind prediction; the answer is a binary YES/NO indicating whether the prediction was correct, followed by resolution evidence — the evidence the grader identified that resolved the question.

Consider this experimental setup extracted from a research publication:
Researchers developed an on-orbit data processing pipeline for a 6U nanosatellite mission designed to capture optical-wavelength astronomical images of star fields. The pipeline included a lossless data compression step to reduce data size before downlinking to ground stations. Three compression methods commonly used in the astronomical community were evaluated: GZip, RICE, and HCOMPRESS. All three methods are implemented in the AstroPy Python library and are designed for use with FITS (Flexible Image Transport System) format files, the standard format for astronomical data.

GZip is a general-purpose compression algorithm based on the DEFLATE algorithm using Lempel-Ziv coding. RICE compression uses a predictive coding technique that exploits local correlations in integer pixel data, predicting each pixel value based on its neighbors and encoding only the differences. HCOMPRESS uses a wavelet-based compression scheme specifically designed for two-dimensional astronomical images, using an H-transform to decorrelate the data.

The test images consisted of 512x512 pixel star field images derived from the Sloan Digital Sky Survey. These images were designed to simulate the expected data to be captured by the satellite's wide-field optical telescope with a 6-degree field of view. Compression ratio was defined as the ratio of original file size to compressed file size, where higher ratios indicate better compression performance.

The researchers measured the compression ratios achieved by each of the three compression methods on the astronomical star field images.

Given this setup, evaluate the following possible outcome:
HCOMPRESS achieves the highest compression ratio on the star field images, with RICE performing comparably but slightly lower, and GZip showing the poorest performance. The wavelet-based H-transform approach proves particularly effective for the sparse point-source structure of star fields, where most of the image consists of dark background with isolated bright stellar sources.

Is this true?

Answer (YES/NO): YES